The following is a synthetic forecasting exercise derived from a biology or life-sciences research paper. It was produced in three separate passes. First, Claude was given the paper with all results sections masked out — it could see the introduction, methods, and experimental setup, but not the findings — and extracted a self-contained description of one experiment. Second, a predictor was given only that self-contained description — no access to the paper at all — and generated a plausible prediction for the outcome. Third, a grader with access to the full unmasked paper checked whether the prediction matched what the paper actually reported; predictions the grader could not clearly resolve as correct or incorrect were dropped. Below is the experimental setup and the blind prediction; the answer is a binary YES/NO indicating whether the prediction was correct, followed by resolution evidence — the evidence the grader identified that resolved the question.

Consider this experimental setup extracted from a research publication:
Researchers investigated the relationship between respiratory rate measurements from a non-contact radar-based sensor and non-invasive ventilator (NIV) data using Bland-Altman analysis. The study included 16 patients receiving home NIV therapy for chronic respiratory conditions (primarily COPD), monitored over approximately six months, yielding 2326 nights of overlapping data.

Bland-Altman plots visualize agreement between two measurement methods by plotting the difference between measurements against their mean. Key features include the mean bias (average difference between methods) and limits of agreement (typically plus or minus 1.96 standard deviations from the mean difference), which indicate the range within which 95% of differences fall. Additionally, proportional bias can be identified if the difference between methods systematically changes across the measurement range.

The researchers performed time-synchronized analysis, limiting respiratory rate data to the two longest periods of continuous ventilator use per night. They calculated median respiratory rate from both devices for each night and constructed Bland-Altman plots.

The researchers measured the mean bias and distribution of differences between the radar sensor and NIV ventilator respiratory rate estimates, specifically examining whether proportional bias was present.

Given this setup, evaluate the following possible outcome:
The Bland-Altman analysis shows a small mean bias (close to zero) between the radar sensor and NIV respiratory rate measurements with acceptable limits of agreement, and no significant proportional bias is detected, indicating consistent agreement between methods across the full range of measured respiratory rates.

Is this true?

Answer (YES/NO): NO